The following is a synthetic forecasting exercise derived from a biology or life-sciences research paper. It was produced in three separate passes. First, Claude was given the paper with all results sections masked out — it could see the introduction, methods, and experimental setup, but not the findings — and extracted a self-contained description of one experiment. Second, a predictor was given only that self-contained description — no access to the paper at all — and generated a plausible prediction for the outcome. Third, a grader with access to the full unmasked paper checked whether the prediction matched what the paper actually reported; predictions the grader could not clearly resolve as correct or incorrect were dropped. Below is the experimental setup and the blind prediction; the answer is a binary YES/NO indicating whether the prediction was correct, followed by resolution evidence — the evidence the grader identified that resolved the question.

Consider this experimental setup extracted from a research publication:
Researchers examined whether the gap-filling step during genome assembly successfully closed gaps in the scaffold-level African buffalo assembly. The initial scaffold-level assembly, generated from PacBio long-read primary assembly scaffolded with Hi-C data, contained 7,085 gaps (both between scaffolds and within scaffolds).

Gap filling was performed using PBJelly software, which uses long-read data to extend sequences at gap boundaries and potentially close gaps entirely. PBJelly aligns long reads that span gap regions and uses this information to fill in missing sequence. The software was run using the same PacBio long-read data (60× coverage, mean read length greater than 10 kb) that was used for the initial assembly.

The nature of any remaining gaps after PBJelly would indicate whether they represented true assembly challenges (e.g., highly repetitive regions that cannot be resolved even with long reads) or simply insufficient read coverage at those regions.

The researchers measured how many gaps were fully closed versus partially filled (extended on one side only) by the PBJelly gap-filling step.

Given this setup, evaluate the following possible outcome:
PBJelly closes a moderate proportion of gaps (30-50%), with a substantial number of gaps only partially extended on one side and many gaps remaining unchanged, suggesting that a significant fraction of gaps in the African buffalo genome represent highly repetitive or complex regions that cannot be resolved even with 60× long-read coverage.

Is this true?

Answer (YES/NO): NO